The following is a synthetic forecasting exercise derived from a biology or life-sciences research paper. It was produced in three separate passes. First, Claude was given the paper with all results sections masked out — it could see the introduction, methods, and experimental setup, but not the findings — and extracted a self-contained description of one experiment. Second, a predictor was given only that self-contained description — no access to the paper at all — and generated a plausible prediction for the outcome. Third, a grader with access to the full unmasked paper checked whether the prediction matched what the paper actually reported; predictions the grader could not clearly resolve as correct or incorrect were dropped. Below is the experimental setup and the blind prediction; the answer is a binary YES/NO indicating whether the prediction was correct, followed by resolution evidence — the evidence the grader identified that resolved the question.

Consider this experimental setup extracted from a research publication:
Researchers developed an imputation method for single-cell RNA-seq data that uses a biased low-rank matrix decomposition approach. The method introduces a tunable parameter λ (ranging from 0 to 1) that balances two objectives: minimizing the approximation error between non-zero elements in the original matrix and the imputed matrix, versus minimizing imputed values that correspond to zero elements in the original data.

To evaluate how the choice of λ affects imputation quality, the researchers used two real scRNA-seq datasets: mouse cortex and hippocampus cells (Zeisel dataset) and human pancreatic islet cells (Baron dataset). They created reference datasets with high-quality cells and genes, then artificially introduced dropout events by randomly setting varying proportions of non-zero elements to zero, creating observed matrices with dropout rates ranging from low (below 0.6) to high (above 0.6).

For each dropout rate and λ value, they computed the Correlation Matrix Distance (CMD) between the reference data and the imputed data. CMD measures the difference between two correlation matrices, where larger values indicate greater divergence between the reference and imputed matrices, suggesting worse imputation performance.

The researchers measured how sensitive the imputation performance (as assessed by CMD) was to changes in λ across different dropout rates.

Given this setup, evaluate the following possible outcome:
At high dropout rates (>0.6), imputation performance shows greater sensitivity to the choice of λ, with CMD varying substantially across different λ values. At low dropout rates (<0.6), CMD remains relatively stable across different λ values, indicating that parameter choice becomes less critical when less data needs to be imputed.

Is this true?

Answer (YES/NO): YES